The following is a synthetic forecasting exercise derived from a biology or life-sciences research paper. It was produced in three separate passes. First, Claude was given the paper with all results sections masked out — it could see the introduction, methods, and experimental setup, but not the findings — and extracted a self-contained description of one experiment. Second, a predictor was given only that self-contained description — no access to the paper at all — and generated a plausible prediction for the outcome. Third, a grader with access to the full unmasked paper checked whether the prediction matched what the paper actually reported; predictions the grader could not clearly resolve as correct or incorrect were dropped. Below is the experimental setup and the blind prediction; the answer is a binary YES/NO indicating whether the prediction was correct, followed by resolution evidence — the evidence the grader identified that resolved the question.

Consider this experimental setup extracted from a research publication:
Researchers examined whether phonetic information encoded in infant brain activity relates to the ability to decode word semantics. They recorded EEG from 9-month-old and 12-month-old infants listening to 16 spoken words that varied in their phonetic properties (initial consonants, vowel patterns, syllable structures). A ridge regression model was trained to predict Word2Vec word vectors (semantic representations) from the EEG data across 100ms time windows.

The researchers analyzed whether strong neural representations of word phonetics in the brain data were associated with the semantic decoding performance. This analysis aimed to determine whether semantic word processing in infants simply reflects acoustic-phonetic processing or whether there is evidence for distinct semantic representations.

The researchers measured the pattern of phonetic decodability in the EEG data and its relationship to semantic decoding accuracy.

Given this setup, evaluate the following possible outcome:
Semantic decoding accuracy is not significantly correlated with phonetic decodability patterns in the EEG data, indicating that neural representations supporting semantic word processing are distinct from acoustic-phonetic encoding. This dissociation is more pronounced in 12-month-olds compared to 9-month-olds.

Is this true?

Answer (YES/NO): NO